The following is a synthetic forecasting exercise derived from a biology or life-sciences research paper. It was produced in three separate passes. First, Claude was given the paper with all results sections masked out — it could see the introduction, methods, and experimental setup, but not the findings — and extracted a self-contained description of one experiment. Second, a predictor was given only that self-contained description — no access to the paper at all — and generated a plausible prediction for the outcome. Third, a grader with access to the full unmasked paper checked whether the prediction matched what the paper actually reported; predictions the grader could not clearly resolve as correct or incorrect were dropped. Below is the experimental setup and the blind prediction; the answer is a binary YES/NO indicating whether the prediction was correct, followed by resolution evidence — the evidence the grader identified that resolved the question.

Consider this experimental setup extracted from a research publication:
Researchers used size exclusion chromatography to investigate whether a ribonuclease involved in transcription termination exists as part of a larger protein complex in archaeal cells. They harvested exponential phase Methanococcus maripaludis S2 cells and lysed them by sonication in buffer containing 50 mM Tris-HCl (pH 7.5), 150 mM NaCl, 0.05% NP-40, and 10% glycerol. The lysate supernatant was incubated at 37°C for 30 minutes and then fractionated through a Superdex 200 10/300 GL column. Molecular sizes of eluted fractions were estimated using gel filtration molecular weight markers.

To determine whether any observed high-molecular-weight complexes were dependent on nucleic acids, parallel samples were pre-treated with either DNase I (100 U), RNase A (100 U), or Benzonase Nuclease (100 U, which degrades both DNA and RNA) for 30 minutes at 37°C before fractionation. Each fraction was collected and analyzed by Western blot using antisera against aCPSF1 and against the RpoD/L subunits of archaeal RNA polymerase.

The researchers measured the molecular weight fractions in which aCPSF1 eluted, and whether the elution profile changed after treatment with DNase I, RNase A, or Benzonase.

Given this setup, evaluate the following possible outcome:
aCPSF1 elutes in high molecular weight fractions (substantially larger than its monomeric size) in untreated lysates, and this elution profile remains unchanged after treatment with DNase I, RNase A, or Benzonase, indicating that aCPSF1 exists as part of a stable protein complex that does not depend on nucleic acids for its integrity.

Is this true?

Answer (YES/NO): YES